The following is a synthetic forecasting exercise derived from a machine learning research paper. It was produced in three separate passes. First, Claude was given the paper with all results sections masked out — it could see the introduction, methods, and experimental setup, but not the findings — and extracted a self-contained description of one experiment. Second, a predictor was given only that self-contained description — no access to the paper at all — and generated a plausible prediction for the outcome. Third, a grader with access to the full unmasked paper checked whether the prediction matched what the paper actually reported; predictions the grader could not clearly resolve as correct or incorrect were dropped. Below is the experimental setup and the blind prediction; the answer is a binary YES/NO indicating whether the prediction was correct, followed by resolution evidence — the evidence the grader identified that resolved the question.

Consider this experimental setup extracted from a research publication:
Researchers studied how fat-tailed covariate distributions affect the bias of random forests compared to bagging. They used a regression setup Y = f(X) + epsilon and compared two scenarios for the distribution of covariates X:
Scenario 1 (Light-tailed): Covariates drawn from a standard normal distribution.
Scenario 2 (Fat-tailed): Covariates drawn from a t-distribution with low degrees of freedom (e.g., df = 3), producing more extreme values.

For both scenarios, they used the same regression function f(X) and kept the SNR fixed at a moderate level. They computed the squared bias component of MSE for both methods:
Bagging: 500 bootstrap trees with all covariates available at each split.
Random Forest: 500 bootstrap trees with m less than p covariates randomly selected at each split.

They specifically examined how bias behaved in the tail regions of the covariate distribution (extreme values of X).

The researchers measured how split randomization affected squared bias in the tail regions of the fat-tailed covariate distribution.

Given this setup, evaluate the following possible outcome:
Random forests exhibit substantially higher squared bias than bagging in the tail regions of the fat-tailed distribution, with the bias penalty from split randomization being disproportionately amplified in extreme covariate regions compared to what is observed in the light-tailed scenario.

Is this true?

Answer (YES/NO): YES